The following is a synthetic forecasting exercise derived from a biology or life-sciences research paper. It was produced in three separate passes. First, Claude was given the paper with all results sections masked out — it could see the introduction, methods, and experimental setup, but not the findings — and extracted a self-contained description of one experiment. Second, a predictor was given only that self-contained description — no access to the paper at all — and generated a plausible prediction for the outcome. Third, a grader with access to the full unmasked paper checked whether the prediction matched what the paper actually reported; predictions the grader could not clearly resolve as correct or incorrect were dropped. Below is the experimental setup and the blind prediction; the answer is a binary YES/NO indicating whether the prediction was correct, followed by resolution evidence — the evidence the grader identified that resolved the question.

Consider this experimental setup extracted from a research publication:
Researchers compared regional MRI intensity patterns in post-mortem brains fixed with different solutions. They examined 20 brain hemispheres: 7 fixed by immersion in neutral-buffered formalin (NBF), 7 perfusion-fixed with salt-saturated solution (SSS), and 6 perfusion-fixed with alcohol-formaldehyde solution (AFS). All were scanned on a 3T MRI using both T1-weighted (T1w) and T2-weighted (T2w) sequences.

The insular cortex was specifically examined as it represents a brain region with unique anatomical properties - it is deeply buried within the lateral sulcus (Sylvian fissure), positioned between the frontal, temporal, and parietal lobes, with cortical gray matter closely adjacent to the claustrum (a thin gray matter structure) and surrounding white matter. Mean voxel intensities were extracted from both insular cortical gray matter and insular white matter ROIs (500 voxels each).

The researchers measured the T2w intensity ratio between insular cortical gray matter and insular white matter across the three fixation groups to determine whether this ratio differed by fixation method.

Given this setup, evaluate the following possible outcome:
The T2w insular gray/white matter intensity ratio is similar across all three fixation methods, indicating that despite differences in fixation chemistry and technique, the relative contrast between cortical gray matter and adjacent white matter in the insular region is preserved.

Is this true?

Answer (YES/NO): NO